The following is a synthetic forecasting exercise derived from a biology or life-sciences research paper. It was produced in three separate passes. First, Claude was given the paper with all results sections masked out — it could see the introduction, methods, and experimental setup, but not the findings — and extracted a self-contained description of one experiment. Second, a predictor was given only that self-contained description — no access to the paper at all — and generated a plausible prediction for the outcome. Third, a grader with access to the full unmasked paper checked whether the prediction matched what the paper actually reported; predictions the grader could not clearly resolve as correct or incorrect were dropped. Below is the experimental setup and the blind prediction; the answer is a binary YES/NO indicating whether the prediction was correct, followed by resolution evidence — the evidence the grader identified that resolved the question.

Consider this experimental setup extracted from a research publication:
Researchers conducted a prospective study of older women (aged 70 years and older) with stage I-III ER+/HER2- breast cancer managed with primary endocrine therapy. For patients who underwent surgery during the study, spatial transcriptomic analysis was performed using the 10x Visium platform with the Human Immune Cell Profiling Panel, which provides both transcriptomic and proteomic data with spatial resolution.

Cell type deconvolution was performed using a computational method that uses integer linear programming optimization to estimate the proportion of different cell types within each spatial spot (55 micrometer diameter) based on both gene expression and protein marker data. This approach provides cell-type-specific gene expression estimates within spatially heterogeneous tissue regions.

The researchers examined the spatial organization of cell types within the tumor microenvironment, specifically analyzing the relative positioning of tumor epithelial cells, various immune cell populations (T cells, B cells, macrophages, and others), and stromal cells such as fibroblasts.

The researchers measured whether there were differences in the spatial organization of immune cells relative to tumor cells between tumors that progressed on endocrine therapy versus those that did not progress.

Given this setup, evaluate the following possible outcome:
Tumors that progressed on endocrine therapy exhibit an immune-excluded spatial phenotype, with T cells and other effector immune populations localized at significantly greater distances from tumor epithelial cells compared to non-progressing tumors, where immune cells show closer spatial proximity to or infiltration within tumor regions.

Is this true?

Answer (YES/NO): NO